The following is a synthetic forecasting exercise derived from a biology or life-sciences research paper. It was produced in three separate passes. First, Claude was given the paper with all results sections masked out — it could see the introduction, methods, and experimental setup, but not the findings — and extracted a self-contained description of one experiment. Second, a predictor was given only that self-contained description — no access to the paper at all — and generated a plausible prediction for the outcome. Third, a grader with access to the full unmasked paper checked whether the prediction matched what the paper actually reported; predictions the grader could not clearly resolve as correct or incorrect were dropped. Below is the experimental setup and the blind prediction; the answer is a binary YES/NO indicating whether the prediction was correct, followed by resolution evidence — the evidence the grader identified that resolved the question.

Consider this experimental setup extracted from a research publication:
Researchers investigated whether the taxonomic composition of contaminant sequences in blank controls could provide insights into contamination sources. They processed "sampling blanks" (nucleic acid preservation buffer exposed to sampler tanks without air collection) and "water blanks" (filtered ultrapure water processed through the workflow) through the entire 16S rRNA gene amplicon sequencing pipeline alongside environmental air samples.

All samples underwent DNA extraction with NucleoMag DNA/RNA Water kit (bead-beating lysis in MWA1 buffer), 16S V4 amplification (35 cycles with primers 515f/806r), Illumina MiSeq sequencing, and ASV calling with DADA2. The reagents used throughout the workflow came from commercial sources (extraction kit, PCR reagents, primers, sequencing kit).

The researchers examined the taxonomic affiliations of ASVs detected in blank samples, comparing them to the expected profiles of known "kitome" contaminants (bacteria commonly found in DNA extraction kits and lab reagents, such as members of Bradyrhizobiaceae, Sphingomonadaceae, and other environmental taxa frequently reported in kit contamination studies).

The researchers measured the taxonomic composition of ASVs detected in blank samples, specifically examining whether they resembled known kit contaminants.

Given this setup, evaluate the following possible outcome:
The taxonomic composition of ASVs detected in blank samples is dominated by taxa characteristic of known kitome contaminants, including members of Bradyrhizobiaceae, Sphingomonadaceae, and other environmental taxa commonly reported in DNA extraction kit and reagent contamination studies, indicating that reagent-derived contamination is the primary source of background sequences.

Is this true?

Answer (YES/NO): NO